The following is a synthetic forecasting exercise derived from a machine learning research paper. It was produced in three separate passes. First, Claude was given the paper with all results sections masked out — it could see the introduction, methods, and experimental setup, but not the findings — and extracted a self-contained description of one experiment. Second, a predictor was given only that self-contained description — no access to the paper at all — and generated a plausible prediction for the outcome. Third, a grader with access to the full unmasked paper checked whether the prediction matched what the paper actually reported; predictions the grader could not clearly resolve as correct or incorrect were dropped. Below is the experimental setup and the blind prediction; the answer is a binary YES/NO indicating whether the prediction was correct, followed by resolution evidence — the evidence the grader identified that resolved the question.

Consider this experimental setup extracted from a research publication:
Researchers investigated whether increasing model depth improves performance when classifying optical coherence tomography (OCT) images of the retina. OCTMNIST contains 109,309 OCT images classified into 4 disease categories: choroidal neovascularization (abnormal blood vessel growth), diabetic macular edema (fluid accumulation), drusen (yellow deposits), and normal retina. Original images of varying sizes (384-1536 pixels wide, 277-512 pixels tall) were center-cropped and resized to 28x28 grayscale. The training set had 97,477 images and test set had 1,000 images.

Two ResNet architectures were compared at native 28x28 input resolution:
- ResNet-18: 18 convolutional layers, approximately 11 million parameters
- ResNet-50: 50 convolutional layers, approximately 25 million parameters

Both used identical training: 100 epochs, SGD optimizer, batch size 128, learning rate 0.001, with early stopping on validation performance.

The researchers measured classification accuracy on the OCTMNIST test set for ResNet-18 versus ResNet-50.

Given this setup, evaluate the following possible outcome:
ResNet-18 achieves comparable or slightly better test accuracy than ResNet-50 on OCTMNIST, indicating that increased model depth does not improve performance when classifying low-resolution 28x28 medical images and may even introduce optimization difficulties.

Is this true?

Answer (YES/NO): YES